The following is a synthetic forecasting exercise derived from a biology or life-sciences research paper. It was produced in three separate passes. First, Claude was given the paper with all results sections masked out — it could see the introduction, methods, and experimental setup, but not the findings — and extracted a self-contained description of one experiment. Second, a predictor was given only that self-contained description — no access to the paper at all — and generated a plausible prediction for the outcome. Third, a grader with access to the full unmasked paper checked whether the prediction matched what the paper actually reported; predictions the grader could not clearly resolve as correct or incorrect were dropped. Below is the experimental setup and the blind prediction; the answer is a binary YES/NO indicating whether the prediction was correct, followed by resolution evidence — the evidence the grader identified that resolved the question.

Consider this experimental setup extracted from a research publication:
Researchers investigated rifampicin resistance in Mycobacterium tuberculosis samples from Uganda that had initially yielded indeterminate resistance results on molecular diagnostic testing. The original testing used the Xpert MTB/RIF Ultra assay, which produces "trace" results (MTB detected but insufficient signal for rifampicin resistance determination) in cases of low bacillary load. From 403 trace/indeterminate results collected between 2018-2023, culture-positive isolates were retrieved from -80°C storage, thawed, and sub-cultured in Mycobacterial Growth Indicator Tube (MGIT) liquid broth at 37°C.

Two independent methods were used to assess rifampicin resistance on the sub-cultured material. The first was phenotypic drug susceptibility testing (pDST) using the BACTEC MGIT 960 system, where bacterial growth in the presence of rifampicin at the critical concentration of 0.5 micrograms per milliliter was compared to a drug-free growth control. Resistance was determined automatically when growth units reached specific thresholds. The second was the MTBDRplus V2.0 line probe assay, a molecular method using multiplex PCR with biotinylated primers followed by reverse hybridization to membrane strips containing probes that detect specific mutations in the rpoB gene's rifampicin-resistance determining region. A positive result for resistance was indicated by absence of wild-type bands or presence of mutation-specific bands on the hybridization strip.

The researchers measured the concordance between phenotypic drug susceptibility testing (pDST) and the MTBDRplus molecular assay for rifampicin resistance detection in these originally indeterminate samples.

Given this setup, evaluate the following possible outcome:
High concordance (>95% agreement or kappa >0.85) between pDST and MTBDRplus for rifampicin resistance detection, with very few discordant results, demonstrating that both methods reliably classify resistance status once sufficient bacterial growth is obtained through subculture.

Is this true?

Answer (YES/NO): YES